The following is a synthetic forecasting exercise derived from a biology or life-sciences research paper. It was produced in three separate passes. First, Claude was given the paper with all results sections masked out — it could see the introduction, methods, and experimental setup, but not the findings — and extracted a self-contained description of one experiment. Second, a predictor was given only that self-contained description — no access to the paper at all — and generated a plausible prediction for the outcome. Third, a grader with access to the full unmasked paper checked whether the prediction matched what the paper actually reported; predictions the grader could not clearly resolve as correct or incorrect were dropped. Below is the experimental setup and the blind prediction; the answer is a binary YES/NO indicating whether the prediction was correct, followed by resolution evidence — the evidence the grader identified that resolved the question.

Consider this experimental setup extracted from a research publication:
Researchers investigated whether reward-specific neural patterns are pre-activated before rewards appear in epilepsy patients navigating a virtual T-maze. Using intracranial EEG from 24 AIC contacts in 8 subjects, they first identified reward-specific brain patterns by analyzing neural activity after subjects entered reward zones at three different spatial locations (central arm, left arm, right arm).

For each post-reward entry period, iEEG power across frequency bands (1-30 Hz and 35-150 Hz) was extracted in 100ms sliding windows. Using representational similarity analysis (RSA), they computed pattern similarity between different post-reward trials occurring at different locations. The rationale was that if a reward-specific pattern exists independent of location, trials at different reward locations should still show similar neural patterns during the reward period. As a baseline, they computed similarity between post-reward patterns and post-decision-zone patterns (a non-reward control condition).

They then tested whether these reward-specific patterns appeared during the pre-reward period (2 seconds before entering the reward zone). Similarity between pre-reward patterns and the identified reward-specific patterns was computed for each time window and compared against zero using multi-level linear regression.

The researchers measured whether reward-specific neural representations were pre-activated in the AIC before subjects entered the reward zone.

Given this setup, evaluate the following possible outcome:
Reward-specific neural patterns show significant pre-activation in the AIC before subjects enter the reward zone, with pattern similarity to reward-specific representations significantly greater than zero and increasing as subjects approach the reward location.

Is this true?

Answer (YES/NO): NO